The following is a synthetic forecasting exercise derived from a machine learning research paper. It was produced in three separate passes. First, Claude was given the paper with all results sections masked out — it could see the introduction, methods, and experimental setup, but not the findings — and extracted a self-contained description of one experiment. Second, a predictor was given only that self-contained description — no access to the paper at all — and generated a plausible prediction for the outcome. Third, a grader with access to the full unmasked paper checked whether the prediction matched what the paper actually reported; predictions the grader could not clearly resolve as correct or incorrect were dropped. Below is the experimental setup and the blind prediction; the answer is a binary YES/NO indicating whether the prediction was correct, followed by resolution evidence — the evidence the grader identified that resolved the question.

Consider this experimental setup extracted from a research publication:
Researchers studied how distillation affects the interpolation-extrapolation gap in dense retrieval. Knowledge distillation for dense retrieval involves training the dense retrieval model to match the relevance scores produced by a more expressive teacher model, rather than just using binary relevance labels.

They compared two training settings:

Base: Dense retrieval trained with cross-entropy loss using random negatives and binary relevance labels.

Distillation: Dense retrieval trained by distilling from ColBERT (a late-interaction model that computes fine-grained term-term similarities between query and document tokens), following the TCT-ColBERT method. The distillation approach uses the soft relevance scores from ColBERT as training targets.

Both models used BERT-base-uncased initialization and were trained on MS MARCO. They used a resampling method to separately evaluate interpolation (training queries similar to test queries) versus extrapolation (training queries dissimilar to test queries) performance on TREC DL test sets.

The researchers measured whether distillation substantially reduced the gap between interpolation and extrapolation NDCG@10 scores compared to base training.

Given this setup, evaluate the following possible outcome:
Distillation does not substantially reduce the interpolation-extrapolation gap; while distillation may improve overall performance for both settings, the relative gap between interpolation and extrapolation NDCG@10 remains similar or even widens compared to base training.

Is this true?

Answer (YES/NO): YES